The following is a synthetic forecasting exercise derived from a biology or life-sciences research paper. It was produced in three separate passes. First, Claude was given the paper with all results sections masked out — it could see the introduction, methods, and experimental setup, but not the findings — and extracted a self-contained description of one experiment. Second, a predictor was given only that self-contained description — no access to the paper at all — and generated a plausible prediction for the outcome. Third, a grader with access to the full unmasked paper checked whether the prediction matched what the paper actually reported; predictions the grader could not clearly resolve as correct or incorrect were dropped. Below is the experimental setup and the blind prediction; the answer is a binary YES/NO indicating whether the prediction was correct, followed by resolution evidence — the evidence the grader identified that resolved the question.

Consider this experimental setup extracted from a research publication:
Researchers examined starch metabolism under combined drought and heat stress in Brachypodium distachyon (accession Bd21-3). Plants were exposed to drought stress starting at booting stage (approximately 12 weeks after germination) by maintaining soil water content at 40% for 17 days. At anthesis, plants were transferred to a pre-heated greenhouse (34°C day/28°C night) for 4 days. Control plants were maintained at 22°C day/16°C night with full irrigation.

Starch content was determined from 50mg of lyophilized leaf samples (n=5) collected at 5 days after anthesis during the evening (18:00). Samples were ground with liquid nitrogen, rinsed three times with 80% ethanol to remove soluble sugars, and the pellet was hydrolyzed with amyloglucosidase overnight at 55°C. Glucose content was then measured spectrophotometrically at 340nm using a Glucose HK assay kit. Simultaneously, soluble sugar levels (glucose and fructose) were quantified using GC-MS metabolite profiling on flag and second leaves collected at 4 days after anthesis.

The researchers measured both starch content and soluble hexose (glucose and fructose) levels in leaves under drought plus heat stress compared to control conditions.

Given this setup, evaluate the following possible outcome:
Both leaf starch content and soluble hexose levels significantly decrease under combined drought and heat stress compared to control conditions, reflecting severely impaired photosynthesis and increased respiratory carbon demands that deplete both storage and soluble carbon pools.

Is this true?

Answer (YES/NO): NO